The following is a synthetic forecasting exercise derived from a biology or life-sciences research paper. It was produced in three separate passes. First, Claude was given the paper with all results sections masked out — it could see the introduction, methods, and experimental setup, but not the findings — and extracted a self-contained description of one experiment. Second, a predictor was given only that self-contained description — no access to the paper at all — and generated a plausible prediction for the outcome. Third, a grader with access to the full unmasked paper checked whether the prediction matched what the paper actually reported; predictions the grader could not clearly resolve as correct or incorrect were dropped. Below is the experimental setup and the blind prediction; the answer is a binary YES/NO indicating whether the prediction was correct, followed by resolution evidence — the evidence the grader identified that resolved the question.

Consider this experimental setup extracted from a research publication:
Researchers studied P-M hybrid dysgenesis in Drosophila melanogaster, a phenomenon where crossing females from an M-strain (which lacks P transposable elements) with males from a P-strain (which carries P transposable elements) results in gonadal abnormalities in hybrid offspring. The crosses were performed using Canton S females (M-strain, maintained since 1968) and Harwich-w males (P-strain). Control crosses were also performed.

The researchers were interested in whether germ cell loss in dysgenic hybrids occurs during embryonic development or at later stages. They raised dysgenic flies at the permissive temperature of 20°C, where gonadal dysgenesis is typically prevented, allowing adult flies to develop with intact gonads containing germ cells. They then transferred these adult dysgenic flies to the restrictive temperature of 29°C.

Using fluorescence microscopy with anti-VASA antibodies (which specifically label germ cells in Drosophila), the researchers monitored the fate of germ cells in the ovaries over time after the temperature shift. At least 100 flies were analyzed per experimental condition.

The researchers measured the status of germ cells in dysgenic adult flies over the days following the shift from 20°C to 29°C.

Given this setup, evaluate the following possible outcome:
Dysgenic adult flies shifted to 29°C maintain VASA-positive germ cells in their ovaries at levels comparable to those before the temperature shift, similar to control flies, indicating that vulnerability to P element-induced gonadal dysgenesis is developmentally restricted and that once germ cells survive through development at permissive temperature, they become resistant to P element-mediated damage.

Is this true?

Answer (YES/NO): NO